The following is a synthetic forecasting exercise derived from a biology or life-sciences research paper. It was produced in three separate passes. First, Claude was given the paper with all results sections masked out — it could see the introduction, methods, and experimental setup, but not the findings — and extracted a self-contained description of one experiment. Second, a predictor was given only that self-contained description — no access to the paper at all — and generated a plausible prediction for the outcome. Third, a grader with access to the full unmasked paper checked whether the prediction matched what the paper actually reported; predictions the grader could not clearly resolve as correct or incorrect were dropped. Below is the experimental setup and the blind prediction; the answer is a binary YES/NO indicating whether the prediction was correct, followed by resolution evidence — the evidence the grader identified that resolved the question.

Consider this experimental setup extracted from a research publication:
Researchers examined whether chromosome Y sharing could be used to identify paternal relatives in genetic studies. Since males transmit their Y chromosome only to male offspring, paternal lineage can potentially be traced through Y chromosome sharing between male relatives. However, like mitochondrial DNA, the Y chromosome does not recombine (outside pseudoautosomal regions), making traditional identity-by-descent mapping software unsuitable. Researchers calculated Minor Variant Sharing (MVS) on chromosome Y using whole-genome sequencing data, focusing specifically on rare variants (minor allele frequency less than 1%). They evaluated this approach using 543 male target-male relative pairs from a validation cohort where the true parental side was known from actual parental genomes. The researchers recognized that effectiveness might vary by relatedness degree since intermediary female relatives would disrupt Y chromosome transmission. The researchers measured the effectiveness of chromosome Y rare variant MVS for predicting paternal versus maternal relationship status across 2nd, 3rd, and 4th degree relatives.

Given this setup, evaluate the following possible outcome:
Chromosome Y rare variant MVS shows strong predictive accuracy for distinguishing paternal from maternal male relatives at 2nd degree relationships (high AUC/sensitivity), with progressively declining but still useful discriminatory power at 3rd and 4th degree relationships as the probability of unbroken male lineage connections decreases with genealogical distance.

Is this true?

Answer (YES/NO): NO